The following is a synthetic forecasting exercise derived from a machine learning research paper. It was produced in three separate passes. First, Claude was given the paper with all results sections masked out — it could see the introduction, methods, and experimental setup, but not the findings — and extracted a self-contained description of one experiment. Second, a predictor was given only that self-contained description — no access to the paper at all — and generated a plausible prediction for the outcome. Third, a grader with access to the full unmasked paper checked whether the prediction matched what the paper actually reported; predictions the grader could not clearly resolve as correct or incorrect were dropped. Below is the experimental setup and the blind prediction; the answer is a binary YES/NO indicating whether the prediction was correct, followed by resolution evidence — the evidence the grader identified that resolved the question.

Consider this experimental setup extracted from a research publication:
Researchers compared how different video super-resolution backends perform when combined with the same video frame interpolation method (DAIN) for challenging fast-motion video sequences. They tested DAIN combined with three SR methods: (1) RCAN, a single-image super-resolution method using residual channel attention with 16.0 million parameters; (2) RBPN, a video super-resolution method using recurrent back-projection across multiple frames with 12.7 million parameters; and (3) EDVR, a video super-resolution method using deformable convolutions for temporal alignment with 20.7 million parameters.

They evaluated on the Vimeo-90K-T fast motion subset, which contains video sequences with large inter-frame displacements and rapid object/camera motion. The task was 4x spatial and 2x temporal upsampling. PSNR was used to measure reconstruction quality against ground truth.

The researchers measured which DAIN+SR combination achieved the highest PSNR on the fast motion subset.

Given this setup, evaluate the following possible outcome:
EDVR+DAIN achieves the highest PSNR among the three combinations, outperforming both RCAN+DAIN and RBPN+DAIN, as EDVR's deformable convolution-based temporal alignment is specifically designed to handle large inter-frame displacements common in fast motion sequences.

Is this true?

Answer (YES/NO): YES